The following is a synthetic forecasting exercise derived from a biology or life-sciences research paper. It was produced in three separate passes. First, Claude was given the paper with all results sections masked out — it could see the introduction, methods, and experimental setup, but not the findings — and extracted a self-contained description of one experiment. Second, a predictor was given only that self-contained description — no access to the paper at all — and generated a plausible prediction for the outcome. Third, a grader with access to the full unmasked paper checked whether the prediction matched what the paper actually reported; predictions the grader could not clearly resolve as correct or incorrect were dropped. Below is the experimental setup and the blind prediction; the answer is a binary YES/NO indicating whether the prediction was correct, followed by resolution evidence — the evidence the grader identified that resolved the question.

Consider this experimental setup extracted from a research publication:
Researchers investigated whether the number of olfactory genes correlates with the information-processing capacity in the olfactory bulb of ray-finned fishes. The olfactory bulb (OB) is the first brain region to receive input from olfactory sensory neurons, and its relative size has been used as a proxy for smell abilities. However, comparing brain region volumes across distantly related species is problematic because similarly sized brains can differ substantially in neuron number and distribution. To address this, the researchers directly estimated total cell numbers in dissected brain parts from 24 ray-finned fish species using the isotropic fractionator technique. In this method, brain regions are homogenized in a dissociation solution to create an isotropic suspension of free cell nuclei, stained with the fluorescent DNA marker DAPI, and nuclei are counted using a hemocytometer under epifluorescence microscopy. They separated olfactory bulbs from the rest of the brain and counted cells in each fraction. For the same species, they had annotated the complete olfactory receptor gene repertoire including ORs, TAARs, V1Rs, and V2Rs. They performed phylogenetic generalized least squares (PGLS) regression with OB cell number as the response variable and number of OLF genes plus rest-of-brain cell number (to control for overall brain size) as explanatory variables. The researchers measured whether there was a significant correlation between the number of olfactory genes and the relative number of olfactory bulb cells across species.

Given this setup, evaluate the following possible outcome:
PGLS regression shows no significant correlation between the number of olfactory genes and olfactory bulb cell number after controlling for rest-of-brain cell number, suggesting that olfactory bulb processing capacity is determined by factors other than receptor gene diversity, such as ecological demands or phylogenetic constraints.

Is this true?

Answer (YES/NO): NO